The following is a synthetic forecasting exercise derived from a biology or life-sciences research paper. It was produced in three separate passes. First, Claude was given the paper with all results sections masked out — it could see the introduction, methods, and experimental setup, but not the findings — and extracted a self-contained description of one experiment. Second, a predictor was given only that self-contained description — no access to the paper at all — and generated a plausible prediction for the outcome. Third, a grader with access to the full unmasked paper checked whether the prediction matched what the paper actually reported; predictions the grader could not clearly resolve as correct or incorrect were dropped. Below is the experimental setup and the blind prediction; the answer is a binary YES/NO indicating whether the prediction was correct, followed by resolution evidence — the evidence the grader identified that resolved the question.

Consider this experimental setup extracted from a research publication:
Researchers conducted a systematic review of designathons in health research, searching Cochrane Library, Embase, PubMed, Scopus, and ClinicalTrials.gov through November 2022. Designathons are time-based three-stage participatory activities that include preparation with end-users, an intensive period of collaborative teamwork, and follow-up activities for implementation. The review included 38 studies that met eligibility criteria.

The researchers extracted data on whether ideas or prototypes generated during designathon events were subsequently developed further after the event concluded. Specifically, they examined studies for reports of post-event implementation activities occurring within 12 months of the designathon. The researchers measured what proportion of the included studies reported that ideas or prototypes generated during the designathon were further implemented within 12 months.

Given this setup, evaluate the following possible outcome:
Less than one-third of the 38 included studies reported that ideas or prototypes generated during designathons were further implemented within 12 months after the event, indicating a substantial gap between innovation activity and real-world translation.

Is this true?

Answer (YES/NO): YES